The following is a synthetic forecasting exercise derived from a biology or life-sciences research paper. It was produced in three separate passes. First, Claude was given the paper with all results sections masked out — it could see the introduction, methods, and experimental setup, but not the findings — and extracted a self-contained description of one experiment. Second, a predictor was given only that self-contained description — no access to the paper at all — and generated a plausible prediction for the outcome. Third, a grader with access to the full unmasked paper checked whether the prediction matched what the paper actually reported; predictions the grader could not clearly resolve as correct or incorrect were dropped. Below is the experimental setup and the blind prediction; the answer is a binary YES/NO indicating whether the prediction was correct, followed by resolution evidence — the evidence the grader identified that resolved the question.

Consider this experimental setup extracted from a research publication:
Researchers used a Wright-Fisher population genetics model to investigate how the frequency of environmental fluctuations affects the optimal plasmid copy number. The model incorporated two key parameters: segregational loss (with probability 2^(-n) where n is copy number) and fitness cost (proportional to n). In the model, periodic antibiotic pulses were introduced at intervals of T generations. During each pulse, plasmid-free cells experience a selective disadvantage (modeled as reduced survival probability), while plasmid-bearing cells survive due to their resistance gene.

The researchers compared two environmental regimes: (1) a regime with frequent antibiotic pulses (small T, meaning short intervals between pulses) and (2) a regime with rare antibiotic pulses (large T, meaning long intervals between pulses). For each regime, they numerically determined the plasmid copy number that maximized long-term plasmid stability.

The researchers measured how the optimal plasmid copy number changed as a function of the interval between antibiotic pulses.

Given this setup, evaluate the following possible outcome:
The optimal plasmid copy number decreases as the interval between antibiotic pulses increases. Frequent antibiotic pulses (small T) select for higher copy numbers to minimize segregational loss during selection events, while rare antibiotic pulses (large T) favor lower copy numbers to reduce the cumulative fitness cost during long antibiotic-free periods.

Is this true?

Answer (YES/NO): NO